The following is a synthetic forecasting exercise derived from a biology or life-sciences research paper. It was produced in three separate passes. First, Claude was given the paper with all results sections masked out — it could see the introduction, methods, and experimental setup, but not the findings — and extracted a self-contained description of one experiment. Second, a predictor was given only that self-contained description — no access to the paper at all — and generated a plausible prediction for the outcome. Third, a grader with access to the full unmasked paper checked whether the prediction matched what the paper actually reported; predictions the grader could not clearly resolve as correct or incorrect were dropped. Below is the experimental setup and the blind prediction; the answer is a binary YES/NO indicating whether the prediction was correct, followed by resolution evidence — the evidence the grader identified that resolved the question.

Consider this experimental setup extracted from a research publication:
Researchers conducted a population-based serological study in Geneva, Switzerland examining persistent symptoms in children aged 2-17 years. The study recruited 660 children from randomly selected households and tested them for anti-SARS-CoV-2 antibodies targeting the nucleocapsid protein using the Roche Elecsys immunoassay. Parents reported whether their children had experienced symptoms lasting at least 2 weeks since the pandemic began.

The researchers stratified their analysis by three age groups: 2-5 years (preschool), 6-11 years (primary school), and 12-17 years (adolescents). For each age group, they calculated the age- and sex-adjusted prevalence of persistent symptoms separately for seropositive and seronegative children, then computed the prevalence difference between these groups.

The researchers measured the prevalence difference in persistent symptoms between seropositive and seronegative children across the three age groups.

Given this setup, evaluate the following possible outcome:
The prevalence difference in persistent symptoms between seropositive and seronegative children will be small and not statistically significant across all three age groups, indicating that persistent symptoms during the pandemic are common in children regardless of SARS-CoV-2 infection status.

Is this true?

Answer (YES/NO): NO